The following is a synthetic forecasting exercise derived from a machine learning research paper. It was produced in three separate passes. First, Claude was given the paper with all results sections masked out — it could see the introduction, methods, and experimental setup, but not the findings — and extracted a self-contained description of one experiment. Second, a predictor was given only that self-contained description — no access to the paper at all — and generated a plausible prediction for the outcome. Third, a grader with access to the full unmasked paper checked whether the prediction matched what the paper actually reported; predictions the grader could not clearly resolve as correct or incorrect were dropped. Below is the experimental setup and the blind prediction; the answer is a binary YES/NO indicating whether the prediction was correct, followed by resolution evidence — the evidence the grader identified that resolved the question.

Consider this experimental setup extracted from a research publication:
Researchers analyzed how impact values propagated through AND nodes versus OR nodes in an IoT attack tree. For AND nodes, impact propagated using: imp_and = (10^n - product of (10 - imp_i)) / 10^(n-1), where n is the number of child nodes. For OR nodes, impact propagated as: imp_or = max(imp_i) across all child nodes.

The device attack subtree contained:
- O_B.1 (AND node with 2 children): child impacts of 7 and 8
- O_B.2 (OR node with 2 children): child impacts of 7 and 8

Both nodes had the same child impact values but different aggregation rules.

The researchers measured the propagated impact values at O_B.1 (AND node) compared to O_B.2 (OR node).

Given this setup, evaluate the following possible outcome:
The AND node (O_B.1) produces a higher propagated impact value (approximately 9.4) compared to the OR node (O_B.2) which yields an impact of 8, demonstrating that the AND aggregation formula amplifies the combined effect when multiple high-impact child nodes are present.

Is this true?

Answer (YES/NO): YES